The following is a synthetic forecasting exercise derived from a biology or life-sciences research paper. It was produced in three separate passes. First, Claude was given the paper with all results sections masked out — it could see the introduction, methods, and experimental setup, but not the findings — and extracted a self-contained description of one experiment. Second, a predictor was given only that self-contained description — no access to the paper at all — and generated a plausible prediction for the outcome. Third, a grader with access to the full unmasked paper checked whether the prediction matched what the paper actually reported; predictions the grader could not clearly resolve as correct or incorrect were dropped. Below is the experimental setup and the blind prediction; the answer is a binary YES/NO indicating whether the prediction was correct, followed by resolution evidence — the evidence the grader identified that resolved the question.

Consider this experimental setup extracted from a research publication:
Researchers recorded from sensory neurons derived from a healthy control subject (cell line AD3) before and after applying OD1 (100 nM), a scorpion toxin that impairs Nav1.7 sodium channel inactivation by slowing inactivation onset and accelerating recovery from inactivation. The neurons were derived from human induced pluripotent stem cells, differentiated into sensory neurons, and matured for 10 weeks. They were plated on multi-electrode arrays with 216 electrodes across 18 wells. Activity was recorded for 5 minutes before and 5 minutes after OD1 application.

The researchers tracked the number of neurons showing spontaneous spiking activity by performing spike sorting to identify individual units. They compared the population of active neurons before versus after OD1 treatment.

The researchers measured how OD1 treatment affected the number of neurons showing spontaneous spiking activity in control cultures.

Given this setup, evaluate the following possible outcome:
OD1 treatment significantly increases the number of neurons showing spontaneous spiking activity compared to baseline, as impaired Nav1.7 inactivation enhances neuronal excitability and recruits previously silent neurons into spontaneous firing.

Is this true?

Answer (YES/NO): YES